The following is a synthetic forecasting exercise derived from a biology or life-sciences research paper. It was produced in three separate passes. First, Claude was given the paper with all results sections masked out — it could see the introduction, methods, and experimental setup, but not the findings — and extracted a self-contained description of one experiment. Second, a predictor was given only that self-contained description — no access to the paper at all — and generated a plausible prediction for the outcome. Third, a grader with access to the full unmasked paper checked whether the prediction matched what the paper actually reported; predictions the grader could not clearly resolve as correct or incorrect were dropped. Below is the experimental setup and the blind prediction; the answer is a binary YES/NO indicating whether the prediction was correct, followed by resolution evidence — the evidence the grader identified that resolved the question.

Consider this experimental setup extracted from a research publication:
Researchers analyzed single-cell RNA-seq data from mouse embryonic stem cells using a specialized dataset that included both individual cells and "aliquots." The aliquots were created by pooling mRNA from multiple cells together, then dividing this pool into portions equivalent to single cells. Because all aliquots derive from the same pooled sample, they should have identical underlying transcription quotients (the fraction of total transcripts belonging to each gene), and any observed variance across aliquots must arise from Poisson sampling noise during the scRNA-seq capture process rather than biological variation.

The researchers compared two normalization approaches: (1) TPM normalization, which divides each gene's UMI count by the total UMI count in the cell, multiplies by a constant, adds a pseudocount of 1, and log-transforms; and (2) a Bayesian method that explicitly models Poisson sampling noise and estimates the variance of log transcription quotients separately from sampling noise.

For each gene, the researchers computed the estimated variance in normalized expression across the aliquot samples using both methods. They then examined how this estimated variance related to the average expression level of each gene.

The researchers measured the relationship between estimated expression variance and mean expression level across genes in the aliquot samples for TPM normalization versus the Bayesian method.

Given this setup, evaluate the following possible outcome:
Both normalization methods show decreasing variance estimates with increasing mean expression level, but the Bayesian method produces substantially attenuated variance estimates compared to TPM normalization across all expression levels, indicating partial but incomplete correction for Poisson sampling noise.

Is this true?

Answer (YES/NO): NO